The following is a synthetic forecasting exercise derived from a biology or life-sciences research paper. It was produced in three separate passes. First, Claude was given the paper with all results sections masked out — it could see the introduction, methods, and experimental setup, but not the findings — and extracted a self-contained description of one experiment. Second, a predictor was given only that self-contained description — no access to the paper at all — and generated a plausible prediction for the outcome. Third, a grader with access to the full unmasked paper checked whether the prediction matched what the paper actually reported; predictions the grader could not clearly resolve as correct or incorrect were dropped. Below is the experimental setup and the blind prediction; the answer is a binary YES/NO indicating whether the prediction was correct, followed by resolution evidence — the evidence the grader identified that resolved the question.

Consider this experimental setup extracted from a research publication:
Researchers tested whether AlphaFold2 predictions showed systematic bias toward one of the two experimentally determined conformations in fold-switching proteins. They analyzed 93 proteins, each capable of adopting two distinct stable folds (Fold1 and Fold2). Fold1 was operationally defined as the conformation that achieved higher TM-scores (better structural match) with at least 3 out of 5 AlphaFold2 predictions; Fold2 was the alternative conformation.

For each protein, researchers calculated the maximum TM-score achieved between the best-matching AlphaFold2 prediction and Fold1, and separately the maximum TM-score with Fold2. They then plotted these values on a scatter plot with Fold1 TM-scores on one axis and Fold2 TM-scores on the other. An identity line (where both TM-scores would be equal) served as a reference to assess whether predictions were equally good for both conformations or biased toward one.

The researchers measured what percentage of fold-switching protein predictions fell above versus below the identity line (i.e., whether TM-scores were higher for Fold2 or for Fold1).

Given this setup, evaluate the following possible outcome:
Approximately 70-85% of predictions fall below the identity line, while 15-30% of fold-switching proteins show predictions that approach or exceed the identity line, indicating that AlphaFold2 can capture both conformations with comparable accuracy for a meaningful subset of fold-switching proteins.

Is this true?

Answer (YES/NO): NO